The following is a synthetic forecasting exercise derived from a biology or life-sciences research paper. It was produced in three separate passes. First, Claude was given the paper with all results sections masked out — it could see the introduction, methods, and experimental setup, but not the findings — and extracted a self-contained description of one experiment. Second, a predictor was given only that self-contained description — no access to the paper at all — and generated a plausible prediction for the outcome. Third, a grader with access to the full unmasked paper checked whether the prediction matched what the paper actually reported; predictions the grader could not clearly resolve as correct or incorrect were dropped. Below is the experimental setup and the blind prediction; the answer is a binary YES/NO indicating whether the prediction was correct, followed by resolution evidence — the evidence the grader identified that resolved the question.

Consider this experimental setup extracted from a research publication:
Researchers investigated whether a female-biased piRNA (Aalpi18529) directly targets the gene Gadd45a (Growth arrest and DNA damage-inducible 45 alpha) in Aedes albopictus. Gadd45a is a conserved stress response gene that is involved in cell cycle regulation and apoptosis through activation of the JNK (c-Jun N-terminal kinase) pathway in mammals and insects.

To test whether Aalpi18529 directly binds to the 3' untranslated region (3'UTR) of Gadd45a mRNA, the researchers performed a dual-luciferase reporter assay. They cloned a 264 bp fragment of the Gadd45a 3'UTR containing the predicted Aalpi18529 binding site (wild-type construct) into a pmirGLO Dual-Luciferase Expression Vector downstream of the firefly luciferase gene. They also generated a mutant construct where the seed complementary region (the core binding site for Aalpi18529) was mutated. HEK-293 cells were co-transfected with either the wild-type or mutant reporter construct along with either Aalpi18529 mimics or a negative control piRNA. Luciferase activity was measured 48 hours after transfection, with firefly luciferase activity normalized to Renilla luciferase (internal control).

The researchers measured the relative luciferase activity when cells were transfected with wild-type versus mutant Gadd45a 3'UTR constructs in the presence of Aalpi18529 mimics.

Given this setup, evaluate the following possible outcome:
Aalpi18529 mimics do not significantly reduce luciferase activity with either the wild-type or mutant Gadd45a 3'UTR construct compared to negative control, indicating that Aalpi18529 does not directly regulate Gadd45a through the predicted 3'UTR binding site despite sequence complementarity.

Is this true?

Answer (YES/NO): NO